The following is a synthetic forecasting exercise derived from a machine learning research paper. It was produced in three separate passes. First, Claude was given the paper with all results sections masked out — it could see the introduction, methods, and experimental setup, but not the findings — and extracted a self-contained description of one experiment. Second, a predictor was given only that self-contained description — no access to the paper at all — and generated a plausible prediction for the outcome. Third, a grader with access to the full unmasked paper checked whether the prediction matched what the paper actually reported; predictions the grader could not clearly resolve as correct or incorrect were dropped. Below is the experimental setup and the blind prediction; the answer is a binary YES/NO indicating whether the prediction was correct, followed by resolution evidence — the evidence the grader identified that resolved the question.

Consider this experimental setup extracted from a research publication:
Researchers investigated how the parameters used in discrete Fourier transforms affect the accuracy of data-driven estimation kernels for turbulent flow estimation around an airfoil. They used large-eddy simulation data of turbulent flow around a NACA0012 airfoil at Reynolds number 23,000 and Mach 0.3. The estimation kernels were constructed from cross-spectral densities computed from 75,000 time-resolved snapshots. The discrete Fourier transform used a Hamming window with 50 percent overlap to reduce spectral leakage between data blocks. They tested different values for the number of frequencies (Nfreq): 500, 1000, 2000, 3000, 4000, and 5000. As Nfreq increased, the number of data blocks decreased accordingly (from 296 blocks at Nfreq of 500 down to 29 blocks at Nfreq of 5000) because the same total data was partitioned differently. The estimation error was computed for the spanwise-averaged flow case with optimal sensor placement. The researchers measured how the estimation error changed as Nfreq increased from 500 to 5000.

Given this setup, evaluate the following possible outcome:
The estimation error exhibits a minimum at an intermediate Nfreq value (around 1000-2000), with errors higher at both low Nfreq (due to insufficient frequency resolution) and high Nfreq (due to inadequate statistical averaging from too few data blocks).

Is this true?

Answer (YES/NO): NO